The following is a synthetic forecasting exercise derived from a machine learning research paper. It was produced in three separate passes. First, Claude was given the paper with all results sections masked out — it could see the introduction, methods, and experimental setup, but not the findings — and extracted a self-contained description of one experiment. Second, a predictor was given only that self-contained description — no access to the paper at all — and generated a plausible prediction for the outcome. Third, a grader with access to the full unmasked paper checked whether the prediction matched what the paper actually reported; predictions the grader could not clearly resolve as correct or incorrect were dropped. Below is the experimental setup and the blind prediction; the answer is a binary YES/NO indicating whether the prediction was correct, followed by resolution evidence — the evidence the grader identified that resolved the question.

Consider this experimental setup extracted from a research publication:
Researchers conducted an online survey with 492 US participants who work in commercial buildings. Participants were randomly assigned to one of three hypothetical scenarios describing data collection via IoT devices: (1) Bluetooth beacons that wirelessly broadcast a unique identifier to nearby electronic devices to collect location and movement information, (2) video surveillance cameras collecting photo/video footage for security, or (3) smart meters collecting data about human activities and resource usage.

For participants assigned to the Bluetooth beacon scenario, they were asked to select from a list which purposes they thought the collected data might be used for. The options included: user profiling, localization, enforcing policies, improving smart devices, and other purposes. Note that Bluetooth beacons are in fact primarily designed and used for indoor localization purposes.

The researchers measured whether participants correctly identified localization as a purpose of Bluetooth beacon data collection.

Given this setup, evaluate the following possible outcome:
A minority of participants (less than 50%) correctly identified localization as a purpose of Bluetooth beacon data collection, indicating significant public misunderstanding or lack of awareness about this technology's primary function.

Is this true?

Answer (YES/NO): YES